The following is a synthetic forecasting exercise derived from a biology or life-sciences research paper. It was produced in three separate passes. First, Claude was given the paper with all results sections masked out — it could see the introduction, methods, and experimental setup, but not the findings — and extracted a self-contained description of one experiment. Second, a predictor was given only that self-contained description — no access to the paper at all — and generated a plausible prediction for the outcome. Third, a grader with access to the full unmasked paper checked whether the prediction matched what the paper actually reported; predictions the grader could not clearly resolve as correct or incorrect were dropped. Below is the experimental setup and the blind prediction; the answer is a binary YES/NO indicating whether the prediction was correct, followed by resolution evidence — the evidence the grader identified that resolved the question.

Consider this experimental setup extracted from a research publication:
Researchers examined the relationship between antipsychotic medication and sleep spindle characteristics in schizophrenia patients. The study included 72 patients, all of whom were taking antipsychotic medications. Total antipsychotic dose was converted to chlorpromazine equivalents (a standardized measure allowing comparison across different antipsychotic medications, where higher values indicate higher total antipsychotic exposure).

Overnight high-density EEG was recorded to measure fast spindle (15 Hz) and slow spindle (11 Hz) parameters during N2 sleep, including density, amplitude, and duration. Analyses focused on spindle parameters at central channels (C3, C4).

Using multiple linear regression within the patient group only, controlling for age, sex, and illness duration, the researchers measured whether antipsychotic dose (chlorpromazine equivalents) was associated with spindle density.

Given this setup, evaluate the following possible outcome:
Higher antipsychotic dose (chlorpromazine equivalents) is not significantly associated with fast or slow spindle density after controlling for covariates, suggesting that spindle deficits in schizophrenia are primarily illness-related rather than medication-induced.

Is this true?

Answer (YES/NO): YES